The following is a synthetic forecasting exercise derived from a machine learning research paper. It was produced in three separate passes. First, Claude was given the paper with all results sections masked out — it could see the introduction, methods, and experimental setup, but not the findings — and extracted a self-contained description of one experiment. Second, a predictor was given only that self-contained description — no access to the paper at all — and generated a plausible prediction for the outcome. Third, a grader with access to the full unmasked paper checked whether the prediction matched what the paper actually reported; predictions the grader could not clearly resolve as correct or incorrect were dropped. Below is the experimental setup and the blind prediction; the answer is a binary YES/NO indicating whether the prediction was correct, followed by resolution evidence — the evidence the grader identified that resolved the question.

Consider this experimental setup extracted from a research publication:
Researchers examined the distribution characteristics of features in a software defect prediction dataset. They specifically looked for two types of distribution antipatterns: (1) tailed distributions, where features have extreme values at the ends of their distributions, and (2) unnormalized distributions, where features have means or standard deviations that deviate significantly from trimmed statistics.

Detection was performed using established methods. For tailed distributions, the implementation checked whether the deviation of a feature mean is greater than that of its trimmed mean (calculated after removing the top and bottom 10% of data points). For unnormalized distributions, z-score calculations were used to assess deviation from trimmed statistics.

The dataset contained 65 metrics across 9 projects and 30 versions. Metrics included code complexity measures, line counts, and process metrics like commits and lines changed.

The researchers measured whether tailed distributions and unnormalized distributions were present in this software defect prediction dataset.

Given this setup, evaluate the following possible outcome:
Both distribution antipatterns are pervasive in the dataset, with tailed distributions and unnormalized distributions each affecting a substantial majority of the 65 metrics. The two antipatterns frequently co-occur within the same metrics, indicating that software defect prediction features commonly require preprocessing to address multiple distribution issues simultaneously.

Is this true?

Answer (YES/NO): NO